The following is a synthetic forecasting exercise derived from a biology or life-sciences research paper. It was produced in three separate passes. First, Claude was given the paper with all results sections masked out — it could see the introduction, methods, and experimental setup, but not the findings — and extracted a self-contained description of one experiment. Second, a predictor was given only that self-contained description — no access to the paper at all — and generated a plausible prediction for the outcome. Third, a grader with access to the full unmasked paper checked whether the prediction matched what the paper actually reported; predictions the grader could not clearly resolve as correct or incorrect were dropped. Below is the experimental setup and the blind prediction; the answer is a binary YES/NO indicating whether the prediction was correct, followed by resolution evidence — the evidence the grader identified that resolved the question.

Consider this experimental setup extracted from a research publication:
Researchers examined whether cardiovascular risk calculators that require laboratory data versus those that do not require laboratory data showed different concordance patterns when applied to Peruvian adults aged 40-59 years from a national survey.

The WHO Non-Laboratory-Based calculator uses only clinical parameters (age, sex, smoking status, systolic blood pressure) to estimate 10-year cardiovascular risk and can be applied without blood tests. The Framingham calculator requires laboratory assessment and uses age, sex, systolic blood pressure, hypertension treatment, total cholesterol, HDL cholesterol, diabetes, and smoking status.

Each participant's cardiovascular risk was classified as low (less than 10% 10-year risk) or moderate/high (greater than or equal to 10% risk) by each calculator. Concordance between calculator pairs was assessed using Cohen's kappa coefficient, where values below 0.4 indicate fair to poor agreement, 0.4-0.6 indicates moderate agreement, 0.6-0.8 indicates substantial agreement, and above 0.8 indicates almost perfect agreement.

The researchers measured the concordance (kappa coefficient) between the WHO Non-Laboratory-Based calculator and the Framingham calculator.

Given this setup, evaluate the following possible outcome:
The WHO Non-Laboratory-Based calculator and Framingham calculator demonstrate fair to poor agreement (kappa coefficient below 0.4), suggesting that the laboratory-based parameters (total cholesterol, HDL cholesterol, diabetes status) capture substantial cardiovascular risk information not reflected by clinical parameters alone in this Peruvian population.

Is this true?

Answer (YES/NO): YES